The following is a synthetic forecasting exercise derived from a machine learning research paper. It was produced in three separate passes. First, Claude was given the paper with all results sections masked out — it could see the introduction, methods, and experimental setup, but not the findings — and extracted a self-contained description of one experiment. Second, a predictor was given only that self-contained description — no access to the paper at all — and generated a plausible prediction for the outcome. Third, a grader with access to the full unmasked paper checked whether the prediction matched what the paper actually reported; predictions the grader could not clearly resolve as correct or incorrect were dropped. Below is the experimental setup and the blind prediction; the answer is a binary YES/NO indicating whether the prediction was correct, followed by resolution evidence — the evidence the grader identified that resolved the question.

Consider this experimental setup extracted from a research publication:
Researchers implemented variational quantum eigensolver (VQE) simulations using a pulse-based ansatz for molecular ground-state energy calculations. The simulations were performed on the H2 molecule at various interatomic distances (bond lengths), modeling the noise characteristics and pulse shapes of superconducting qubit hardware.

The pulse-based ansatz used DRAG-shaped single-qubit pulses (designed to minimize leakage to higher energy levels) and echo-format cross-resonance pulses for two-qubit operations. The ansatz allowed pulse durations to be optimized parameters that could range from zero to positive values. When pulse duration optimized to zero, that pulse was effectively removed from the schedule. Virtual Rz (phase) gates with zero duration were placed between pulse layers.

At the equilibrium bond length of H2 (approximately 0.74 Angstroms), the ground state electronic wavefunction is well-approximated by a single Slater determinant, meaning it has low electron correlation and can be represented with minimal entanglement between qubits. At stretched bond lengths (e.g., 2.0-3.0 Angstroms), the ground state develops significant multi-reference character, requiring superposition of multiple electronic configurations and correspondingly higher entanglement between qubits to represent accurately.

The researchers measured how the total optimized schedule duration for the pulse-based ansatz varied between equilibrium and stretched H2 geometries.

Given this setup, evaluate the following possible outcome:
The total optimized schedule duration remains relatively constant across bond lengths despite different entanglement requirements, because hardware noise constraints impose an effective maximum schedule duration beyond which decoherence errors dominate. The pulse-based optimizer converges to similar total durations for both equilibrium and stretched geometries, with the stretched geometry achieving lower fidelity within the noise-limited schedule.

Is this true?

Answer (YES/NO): NO